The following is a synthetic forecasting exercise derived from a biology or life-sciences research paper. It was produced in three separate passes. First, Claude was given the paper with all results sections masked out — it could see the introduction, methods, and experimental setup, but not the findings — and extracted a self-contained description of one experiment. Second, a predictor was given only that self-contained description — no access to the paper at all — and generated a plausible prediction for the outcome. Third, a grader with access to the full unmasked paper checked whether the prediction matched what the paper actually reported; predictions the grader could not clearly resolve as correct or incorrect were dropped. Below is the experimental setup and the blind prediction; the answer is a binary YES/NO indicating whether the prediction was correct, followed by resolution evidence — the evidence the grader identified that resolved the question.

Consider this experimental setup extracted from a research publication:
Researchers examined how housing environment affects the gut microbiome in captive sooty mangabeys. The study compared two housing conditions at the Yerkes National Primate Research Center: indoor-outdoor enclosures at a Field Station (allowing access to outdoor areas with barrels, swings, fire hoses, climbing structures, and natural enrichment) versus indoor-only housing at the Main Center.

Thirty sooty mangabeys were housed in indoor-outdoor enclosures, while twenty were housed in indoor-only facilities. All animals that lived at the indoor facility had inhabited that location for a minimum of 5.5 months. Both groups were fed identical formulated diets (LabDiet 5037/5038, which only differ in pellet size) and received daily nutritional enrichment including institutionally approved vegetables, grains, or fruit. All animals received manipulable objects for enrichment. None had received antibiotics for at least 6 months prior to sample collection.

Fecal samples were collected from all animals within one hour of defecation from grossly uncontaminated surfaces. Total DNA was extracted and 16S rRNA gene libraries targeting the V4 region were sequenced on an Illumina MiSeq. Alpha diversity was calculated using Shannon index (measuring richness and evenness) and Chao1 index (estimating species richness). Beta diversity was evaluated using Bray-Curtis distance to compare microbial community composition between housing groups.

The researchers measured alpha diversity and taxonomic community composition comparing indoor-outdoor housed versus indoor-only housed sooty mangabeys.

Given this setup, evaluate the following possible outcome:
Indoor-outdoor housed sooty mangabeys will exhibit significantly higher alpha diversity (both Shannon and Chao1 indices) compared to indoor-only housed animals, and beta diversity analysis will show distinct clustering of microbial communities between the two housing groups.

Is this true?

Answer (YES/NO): NO